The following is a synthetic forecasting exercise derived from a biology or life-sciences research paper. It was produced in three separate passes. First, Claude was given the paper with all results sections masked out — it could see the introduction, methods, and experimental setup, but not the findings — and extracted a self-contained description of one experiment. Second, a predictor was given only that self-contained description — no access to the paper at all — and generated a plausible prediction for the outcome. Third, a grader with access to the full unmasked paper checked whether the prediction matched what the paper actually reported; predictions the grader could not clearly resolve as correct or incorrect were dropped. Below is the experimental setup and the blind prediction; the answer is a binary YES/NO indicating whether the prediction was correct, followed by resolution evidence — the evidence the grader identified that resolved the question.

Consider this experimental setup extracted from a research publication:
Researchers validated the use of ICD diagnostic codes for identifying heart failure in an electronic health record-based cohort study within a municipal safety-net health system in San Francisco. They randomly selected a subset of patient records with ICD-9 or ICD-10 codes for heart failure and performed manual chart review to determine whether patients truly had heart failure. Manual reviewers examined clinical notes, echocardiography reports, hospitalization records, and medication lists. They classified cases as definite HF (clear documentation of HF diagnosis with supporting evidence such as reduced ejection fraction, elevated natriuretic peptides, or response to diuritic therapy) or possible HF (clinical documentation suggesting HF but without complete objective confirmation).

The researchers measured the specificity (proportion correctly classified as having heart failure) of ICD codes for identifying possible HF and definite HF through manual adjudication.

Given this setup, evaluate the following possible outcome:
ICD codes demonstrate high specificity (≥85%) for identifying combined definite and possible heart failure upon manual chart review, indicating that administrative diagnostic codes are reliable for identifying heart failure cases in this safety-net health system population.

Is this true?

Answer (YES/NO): YES